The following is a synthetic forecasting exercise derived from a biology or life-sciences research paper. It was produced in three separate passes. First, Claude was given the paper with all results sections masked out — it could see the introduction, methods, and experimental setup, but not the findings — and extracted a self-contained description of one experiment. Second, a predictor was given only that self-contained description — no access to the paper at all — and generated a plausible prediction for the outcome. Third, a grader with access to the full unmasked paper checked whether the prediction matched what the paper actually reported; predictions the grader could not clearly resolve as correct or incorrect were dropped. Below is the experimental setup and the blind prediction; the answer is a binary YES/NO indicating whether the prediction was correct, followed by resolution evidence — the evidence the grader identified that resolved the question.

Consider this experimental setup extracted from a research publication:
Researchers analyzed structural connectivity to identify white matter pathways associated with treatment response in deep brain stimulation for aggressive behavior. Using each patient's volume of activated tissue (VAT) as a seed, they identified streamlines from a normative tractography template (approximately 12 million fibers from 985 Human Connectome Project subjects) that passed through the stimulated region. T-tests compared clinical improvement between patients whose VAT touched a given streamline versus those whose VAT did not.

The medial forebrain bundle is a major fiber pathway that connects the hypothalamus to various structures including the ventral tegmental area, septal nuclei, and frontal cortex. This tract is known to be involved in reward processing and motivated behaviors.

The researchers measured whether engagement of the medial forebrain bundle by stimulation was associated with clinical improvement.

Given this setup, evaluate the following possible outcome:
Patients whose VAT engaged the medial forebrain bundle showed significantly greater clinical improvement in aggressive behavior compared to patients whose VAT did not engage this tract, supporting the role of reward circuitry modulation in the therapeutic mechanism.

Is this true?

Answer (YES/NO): YES